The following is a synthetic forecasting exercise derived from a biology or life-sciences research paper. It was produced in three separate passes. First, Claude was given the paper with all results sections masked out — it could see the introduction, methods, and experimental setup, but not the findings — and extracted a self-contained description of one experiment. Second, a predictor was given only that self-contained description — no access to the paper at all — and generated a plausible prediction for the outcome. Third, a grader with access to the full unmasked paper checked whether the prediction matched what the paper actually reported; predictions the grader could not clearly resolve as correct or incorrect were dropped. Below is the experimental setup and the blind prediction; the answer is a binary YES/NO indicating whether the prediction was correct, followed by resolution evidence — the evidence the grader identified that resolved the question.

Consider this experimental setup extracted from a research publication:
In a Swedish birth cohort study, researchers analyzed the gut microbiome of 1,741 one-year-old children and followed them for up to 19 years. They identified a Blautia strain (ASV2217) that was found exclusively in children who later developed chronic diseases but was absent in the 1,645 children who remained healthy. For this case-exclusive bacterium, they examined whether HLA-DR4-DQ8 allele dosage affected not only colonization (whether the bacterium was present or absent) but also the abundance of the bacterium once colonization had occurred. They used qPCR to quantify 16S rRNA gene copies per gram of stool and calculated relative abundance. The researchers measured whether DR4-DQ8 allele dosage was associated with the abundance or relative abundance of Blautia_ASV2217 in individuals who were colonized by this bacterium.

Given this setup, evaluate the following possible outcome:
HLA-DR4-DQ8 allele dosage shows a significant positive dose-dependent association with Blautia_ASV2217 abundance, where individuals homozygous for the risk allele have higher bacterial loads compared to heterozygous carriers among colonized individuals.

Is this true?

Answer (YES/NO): NO